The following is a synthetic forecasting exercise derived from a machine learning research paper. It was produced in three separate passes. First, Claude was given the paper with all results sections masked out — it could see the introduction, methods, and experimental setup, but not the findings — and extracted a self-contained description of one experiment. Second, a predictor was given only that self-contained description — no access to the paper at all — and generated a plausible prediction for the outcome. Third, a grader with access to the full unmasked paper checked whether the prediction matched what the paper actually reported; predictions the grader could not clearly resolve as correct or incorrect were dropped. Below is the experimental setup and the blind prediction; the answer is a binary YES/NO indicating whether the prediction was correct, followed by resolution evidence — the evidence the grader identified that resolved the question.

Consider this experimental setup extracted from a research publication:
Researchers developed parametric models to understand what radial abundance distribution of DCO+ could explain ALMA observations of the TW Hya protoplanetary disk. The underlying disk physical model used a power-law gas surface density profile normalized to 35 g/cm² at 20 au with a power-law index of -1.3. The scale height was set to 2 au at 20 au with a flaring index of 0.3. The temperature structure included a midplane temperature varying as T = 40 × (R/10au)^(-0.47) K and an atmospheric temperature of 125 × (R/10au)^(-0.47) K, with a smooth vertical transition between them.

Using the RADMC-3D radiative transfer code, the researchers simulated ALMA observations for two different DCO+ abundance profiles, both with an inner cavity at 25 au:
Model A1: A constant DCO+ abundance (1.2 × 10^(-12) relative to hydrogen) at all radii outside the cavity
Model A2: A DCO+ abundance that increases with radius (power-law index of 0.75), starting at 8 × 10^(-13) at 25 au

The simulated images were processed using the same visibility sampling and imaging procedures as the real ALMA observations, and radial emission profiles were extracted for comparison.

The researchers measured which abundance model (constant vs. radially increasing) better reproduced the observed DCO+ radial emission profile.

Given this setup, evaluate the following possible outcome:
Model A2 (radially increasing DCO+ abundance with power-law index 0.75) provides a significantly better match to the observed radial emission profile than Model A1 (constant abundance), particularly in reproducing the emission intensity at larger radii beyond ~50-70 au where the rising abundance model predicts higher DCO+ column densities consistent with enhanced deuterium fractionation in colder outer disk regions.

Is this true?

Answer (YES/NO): YES